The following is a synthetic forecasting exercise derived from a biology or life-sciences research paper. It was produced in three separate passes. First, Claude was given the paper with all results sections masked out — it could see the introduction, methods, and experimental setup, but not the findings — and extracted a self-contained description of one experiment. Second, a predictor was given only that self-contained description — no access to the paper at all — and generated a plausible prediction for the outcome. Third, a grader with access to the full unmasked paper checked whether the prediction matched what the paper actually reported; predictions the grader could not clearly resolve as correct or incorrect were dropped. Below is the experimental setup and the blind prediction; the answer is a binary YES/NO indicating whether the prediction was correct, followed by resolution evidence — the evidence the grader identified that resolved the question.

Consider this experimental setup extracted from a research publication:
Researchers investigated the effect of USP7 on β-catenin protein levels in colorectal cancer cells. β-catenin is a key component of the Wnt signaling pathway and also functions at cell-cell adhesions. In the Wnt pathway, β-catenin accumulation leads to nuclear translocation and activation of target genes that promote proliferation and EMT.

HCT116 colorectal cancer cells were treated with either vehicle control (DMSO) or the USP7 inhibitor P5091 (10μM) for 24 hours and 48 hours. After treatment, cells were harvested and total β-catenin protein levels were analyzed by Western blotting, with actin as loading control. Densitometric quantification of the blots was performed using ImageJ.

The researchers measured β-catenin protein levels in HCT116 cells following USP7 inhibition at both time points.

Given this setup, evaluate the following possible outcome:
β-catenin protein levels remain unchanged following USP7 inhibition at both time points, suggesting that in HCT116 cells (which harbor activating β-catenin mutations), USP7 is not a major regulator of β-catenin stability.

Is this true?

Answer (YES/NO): NO